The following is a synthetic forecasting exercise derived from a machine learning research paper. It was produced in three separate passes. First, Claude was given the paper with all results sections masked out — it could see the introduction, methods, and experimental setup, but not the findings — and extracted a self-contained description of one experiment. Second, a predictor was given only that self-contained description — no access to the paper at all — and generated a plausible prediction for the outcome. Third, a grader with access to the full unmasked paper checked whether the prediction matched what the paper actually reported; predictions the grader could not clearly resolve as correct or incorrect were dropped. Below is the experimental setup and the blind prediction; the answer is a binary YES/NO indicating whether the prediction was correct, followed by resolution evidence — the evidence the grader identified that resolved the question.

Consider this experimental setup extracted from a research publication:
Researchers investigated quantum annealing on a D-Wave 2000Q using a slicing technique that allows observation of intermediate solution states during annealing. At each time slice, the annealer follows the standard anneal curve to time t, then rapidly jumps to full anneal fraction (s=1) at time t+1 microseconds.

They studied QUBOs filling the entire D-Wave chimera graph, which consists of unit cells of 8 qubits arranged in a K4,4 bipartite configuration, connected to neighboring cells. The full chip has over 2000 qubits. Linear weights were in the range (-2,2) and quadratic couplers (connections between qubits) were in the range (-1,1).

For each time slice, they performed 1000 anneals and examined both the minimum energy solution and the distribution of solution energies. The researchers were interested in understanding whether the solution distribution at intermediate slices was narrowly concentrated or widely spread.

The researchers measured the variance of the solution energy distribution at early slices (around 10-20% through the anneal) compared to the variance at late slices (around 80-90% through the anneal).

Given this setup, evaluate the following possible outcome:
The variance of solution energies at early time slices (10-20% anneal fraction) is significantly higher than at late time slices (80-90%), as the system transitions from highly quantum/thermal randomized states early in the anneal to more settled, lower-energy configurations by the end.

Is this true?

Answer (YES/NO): YES